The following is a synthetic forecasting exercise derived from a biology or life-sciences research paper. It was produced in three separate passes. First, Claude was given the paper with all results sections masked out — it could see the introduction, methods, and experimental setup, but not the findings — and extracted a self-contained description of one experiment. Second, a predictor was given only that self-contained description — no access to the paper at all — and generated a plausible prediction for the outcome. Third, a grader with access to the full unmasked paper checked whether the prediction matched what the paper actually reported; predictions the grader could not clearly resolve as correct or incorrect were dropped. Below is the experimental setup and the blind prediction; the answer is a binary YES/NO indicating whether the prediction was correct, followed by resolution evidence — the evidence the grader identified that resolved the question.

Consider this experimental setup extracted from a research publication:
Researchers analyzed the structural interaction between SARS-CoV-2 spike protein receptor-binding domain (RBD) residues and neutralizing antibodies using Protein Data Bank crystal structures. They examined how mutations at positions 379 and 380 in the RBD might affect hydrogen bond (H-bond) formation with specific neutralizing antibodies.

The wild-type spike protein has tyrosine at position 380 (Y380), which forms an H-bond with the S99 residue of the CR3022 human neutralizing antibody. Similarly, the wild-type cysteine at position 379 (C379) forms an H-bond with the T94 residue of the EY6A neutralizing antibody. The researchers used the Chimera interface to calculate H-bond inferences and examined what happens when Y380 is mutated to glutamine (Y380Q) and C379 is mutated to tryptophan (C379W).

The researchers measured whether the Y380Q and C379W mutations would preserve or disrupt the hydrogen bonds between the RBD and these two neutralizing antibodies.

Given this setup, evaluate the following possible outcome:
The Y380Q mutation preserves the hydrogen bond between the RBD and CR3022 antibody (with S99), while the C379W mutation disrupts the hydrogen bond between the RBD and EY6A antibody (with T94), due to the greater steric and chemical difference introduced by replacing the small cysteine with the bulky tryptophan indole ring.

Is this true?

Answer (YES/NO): NO